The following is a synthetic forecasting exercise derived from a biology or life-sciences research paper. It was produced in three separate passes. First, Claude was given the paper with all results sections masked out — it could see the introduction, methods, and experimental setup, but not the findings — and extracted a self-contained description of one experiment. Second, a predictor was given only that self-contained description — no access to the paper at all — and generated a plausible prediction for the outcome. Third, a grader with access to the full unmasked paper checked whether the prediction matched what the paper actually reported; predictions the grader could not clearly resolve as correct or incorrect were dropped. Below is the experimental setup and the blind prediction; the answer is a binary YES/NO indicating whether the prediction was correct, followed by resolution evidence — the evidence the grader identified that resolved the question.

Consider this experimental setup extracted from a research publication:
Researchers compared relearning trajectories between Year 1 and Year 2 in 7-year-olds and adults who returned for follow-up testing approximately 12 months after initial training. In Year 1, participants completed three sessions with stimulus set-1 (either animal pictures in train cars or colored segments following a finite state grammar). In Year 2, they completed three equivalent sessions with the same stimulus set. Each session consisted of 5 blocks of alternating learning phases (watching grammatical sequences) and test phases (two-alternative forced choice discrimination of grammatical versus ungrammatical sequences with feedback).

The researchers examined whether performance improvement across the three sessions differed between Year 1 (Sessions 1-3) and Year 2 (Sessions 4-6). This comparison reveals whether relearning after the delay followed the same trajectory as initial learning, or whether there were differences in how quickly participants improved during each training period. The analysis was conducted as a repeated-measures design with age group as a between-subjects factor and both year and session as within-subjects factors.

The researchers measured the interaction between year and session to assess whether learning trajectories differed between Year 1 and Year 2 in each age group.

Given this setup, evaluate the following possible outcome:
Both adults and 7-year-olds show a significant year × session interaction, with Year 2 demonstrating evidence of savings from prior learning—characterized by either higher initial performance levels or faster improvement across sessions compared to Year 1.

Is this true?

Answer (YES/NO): NO